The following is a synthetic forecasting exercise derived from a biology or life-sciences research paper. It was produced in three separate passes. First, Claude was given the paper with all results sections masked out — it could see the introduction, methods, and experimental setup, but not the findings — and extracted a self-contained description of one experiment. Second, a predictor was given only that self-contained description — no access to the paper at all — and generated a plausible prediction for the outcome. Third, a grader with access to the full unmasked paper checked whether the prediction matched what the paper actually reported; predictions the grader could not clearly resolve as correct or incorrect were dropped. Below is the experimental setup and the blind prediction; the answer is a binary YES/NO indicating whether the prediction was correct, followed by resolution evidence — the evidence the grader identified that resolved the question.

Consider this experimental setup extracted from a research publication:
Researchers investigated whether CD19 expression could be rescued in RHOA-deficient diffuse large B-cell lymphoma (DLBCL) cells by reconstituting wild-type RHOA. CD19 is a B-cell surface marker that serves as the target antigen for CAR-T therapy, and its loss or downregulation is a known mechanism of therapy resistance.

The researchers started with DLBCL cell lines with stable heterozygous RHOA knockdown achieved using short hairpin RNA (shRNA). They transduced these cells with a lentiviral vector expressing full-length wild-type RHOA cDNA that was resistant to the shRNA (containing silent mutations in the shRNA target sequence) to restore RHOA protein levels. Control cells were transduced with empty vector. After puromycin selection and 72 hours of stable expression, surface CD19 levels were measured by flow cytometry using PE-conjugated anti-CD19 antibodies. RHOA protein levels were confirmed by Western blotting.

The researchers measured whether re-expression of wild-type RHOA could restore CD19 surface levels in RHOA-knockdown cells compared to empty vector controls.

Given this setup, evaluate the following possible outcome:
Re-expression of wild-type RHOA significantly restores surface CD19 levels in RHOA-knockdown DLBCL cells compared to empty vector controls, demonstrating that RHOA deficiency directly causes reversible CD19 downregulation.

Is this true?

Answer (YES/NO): NO